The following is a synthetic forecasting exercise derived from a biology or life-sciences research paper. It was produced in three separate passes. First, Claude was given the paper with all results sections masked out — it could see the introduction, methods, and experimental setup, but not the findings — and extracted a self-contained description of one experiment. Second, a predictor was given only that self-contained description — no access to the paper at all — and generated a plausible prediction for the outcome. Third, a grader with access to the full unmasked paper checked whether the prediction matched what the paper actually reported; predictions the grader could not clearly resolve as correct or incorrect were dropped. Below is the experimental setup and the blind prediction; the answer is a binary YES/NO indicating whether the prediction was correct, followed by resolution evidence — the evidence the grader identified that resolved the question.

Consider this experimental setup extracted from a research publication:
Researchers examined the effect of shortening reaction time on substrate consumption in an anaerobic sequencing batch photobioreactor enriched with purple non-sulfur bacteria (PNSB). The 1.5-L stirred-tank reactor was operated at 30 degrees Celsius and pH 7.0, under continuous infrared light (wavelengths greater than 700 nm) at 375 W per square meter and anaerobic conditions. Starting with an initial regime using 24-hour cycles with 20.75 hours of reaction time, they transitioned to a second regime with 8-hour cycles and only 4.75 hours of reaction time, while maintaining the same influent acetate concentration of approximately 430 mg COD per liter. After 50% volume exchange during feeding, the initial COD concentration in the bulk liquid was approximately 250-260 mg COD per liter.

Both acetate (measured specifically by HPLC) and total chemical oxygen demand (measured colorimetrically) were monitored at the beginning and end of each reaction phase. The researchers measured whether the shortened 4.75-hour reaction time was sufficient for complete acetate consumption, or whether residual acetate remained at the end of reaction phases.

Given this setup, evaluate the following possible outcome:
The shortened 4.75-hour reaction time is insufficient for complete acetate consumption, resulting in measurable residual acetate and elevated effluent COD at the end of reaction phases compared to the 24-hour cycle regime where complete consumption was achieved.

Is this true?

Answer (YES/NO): NO